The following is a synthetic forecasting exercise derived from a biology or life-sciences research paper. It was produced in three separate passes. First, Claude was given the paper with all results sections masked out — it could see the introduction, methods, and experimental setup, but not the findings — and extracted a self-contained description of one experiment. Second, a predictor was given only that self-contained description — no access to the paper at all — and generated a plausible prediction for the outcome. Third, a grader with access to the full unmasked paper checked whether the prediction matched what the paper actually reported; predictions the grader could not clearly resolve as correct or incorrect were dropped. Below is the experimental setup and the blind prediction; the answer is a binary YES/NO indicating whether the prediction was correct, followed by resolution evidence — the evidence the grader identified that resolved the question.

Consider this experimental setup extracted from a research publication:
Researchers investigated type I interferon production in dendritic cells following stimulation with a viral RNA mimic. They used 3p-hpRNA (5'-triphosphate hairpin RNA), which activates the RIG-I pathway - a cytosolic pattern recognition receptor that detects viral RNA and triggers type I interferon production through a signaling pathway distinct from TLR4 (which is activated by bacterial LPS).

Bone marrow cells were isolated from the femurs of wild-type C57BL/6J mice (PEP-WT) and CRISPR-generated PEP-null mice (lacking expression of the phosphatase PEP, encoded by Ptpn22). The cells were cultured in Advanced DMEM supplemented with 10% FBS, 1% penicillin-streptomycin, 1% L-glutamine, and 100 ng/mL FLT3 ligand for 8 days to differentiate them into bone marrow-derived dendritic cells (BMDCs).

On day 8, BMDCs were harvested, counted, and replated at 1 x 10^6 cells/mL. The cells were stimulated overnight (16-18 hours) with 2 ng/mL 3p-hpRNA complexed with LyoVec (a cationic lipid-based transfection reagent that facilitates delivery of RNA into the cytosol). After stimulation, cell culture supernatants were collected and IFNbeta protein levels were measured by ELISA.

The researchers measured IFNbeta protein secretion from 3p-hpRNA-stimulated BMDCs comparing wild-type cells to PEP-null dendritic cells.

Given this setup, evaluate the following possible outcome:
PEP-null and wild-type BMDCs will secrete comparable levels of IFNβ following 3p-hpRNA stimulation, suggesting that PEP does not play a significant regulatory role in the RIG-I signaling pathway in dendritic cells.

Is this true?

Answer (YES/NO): YES